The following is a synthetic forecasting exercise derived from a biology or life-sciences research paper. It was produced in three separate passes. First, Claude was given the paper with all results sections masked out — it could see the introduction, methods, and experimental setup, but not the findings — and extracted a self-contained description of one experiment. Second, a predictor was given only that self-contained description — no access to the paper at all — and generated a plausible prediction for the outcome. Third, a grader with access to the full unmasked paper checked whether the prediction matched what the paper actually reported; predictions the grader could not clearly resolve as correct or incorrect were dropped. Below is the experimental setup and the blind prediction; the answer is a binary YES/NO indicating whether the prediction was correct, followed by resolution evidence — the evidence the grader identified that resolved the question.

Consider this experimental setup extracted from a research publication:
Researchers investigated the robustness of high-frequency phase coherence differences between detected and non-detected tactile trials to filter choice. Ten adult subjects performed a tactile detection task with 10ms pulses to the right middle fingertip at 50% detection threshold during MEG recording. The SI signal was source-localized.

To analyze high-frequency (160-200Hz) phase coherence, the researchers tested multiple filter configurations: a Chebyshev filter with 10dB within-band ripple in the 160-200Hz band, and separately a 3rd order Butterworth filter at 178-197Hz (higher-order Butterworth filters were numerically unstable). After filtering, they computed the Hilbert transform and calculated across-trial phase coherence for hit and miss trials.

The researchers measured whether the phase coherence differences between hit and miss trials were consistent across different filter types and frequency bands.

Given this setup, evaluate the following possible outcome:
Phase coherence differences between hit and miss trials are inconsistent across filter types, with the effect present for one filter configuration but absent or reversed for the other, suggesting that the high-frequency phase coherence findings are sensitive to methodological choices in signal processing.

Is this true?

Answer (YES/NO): NO